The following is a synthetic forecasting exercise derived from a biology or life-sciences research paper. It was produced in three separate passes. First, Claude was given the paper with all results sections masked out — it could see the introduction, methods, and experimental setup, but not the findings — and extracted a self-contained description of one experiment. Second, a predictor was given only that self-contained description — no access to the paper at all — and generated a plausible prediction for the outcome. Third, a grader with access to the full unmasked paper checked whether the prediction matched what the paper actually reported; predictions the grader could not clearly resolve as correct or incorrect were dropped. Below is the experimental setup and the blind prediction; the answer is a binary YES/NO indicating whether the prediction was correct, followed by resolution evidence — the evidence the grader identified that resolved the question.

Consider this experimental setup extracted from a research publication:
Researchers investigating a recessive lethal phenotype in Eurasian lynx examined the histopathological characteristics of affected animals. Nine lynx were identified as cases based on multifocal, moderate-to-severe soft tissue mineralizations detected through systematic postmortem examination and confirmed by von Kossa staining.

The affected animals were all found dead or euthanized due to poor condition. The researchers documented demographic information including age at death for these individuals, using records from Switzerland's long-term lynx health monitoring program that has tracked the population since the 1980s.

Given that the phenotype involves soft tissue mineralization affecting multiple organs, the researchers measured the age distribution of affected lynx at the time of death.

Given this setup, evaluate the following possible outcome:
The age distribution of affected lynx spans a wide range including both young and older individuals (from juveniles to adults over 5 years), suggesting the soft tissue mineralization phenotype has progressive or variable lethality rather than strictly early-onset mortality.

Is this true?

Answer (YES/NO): NO